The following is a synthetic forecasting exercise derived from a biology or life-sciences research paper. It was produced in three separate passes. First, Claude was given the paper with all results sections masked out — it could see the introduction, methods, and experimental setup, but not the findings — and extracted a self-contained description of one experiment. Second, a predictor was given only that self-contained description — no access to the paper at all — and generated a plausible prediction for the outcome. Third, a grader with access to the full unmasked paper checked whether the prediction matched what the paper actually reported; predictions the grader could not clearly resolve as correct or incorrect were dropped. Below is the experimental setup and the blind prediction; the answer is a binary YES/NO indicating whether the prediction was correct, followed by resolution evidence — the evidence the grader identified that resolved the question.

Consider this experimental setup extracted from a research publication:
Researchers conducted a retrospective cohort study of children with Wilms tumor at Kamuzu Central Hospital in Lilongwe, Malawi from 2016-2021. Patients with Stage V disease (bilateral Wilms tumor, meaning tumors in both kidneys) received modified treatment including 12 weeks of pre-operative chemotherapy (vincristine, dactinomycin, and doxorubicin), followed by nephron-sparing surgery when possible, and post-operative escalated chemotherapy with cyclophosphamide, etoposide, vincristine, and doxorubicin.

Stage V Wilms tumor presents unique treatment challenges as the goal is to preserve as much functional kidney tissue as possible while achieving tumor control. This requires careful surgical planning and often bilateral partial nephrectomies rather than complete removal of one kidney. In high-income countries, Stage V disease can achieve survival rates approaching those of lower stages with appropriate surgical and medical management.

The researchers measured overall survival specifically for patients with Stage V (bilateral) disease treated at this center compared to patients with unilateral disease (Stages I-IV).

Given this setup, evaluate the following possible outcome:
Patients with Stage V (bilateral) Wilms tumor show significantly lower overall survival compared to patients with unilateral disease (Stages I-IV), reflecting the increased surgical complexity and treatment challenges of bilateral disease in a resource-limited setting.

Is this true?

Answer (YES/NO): YES